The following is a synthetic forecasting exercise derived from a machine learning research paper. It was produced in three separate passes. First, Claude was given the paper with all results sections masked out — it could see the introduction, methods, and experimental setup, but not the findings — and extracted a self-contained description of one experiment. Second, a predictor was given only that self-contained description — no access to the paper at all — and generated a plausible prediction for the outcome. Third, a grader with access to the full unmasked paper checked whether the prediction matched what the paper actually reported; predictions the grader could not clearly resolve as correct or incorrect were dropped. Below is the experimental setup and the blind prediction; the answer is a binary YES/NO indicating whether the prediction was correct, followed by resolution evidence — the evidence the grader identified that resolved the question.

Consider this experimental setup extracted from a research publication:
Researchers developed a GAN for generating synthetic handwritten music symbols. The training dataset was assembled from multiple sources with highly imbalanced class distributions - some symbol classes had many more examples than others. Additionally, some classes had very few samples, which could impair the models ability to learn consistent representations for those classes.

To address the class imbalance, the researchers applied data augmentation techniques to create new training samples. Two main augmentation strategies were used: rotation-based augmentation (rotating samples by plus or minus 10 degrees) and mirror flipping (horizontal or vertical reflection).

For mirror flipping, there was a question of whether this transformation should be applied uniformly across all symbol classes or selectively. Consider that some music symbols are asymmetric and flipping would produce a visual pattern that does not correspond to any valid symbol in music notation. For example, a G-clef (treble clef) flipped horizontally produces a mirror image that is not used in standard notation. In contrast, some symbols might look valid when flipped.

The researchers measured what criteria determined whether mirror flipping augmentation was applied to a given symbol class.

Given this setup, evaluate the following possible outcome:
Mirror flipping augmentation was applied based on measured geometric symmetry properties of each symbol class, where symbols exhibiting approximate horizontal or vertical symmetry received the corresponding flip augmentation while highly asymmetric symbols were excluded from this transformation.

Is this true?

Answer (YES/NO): NO